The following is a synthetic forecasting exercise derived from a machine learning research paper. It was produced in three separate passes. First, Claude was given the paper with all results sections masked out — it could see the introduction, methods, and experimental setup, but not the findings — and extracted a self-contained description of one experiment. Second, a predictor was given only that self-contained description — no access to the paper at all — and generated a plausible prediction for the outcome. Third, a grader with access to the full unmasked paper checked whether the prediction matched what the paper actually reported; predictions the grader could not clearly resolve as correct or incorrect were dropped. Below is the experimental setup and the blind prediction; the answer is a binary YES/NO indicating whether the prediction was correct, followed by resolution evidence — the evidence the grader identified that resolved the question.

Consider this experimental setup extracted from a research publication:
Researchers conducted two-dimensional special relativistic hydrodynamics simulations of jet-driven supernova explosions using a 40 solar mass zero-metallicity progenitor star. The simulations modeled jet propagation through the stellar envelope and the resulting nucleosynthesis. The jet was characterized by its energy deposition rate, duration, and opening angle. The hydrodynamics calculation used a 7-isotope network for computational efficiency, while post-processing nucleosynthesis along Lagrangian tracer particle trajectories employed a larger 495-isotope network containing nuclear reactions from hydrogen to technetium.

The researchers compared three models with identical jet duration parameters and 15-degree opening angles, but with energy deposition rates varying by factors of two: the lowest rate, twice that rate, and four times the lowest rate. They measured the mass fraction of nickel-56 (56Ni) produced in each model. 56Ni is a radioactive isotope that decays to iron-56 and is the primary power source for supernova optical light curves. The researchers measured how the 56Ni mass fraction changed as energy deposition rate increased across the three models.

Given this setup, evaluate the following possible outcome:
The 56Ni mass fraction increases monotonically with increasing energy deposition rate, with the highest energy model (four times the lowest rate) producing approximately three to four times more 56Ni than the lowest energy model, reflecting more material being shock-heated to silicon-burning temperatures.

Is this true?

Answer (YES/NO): NO